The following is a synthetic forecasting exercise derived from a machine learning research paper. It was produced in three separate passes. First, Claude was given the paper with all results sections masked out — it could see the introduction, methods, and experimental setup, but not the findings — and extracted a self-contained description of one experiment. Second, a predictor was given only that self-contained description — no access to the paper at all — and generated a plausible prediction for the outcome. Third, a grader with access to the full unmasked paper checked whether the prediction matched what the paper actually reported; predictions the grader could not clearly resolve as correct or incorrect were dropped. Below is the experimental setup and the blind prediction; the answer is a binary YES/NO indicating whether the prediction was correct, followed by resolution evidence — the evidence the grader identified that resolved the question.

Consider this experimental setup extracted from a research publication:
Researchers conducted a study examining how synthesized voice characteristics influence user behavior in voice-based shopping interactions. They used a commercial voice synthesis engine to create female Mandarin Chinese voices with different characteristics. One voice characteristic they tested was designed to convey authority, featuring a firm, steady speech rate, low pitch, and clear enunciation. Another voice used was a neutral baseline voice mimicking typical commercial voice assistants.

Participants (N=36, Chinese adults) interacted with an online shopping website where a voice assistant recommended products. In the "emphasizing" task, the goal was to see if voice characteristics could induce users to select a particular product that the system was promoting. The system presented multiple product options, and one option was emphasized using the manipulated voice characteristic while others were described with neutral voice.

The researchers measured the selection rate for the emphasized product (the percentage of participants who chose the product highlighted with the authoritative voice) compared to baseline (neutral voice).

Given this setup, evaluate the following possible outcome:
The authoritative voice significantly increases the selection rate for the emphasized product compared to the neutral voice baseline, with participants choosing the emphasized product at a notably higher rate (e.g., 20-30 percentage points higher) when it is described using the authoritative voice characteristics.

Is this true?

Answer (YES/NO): YES